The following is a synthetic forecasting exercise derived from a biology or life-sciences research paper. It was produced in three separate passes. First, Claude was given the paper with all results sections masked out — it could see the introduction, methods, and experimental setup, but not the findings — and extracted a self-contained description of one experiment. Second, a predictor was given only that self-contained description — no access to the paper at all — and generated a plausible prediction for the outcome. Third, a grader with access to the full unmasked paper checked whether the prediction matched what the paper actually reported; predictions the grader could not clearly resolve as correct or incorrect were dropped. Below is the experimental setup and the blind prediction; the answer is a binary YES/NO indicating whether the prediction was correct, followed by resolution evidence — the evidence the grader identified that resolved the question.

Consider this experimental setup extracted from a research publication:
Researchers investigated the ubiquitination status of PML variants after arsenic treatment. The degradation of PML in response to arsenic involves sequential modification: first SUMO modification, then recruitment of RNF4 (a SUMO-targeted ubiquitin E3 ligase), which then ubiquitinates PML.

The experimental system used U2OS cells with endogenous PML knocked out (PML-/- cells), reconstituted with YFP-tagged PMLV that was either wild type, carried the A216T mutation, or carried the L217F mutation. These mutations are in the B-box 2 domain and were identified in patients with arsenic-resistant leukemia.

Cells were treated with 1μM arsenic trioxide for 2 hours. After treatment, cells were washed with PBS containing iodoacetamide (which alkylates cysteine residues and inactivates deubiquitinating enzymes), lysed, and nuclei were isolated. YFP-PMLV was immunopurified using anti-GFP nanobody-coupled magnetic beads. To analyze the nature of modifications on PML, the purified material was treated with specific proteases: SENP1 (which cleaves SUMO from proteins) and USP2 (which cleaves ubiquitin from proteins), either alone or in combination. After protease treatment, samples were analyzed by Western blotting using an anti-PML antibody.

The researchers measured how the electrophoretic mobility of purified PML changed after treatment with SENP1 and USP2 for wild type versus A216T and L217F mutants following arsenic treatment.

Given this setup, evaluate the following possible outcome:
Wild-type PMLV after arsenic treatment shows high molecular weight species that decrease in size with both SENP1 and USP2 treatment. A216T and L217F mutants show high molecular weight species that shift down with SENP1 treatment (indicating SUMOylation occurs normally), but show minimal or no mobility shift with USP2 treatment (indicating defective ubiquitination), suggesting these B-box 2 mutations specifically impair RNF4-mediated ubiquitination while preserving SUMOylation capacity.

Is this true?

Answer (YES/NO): NO